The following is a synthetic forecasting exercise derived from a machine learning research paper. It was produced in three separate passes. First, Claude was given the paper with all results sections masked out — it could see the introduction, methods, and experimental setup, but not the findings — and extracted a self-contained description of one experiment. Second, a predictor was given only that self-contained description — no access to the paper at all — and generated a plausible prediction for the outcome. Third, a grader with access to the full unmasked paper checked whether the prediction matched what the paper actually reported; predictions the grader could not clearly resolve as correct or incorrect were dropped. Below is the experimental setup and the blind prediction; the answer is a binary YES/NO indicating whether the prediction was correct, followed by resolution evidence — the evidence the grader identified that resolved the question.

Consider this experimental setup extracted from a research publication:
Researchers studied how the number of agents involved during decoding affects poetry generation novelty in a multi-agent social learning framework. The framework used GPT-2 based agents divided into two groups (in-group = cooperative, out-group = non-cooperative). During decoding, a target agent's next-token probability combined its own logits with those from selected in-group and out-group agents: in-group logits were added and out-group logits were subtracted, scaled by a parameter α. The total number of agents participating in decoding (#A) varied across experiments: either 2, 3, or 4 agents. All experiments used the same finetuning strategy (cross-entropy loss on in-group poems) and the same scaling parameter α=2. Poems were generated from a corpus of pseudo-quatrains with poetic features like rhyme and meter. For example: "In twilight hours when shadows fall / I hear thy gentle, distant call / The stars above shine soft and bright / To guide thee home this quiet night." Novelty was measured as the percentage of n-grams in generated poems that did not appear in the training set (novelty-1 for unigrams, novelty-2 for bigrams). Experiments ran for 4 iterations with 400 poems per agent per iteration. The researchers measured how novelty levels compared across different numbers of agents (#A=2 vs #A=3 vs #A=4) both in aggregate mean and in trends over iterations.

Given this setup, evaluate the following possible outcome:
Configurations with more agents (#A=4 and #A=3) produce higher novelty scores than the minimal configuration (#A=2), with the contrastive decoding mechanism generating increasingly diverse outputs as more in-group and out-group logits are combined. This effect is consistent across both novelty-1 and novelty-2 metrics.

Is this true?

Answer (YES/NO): NO